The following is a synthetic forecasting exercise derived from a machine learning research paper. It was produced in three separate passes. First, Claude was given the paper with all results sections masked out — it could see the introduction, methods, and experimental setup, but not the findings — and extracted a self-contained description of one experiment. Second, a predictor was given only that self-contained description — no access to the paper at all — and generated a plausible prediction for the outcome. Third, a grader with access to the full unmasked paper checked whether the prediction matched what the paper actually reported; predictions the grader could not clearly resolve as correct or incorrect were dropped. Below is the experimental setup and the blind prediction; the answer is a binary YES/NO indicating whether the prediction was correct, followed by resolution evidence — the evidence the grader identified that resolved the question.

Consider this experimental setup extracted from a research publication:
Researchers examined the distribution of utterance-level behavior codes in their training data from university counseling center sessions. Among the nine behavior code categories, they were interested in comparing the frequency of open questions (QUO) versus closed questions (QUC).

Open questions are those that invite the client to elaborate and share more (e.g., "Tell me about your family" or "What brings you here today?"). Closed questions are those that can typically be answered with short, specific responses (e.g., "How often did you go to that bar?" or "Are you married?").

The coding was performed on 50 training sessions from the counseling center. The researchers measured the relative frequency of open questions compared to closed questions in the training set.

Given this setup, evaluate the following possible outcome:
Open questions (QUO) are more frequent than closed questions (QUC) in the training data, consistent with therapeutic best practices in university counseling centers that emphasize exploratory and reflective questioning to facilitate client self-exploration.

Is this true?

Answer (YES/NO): NO